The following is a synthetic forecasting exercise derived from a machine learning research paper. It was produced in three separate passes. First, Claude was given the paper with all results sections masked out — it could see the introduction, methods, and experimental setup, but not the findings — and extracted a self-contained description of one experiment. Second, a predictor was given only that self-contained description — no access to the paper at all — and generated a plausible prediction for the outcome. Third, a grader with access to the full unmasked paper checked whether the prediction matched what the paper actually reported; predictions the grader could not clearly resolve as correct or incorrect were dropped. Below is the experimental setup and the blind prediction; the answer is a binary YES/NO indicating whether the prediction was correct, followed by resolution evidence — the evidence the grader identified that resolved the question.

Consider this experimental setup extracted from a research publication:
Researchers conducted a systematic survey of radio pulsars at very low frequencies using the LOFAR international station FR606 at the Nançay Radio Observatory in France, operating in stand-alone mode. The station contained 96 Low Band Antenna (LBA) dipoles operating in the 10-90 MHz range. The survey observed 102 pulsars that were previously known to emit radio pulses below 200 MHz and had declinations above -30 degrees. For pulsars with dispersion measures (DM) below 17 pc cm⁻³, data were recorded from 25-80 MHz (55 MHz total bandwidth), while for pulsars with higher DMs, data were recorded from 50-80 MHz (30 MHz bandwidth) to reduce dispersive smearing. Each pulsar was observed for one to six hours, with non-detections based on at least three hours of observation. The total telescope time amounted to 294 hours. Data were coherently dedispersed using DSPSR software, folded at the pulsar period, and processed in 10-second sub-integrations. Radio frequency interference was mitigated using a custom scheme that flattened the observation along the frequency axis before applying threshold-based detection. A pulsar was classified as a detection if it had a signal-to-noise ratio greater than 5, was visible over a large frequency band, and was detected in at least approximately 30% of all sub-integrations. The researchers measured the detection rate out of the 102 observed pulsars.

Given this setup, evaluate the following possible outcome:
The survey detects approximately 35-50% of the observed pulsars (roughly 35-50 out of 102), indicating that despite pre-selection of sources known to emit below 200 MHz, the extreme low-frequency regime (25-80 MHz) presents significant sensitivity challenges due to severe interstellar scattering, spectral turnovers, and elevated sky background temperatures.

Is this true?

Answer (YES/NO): NO